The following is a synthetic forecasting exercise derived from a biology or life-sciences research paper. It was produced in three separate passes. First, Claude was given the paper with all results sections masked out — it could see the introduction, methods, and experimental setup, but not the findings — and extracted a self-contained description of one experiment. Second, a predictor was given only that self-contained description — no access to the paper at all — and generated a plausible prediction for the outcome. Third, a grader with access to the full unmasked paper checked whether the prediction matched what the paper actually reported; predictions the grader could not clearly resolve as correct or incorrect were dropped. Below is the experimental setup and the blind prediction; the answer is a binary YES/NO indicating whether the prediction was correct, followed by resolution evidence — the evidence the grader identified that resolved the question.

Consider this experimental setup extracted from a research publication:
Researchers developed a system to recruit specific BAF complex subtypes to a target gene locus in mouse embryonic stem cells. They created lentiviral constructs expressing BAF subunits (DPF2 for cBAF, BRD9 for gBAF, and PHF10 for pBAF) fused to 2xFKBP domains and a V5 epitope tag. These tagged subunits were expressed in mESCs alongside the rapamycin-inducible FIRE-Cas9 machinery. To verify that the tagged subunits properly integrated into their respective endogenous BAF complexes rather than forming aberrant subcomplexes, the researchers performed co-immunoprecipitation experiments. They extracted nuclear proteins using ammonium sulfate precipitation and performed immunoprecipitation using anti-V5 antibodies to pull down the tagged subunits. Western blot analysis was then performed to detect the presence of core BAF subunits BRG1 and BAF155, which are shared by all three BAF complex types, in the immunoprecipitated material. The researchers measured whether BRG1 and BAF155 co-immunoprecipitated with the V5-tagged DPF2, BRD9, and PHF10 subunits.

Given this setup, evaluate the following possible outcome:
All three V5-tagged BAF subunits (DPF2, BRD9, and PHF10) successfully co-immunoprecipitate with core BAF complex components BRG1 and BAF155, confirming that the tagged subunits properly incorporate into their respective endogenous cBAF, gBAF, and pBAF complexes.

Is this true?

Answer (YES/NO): YES